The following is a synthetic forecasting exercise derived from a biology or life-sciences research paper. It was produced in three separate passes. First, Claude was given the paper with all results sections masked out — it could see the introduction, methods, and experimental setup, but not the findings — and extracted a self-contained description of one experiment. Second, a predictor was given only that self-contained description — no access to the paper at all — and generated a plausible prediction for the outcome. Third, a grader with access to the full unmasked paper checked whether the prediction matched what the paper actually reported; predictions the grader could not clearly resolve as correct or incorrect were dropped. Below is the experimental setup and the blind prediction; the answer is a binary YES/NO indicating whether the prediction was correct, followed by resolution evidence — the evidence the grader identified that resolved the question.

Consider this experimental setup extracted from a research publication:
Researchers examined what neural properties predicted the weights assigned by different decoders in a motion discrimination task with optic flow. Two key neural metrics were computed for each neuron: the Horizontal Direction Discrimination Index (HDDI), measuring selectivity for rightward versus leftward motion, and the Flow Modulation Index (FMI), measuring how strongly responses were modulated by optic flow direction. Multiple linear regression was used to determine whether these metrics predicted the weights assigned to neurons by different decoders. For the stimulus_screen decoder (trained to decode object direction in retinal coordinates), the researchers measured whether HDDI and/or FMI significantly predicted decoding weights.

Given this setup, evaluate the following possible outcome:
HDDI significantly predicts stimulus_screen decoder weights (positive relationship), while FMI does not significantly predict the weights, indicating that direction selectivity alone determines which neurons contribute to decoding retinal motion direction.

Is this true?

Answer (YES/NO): YES